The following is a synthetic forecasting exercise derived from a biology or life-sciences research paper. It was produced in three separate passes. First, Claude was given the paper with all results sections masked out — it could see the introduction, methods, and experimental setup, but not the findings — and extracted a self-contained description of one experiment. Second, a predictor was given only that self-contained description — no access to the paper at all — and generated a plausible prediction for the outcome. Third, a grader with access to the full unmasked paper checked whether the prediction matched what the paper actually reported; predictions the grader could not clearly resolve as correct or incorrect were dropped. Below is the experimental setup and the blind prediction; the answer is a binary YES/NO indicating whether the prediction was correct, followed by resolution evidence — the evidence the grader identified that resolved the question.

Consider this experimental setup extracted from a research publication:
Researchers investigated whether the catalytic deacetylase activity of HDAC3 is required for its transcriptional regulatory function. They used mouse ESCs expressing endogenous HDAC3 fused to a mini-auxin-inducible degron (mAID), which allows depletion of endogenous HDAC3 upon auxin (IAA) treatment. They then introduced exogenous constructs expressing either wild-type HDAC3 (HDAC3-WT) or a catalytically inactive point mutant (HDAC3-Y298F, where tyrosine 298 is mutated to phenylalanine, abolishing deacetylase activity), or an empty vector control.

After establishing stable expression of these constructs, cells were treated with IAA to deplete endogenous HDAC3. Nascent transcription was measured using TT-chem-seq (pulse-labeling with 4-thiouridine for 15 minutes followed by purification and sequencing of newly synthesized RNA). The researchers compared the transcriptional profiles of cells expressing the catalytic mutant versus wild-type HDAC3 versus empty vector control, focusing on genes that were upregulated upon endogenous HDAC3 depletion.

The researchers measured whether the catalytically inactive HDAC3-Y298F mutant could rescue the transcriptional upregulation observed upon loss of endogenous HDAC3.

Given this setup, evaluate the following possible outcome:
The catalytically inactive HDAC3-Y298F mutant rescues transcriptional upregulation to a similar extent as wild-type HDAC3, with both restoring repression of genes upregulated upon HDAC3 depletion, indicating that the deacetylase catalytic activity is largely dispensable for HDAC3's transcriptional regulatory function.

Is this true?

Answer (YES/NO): NO